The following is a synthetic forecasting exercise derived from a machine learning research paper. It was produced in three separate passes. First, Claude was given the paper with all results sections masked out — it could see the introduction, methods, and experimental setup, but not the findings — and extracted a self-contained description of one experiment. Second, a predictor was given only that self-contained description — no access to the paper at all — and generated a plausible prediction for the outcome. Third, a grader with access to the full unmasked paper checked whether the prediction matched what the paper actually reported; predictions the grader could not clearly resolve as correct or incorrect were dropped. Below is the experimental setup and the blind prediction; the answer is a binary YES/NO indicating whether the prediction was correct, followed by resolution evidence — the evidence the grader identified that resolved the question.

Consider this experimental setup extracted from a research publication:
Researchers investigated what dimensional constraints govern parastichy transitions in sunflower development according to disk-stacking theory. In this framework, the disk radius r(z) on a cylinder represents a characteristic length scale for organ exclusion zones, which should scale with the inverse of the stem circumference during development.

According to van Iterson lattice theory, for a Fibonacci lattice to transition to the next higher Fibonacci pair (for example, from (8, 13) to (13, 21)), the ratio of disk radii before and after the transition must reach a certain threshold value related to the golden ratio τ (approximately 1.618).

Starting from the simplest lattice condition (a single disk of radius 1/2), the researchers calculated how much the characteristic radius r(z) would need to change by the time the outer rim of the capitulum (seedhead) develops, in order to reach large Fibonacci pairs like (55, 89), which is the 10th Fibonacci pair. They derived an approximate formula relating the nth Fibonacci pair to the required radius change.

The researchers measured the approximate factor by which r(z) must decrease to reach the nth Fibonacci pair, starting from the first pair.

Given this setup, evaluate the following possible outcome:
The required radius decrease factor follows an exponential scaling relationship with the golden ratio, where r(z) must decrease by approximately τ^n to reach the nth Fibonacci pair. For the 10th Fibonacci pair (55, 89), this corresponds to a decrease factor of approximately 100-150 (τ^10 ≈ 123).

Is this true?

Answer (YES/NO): NO